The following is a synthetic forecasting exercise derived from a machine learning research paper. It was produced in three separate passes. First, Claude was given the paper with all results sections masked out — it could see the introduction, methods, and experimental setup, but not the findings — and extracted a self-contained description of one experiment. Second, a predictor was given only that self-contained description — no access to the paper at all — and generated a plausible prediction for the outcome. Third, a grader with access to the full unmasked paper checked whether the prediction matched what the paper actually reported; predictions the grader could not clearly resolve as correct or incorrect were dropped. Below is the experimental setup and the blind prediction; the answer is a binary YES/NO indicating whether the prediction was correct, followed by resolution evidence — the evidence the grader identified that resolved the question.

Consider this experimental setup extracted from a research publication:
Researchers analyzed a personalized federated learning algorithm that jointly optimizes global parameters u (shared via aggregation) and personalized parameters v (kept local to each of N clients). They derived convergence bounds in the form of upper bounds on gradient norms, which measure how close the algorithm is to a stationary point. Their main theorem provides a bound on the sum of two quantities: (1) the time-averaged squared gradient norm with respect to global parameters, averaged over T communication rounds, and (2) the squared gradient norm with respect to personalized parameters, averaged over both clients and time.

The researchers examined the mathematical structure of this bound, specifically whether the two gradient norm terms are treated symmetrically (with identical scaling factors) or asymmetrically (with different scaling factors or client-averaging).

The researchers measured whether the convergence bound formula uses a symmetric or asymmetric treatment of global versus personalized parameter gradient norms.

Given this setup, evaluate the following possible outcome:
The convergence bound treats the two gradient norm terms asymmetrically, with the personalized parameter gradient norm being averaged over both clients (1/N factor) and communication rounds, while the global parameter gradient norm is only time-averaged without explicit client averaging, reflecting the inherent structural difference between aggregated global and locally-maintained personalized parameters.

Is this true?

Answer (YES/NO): YES